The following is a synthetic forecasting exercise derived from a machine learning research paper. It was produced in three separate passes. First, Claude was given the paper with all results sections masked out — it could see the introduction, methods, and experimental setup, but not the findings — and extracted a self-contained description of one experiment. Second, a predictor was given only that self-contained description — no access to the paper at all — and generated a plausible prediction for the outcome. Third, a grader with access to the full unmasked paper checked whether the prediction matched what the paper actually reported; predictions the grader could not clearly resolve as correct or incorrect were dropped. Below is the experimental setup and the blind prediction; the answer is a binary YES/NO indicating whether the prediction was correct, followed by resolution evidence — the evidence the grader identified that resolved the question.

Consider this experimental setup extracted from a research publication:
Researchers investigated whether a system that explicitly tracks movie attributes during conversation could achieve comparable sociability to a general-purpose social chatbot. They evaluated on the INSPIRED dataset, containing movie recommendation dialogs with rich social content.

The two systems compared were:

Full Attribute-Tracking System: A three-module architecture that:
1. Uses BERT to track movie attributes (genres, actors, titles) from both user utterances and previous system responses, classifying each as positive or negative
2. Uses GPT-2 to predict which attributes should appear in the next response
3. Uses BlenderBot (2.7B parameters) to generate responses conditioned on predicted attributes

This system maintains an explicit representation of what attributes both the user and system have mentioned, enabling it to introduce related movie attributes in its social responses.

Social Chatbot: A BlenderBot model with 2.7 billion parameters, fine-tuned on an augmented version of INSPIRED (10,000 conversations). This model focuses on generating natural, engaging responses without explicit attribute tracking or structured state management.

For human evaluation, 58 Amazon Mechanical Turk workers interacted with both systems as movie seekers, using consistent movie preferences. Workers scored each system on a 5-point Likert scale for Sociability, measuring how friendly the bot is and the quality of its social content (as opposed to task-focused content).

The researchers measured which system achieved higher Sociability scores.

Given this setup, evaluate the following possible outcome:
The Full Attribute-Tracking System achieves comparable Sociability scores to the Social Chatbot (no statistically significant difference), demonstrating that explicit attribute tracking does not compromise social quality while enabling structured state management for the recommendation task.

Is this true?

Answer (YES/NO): YES